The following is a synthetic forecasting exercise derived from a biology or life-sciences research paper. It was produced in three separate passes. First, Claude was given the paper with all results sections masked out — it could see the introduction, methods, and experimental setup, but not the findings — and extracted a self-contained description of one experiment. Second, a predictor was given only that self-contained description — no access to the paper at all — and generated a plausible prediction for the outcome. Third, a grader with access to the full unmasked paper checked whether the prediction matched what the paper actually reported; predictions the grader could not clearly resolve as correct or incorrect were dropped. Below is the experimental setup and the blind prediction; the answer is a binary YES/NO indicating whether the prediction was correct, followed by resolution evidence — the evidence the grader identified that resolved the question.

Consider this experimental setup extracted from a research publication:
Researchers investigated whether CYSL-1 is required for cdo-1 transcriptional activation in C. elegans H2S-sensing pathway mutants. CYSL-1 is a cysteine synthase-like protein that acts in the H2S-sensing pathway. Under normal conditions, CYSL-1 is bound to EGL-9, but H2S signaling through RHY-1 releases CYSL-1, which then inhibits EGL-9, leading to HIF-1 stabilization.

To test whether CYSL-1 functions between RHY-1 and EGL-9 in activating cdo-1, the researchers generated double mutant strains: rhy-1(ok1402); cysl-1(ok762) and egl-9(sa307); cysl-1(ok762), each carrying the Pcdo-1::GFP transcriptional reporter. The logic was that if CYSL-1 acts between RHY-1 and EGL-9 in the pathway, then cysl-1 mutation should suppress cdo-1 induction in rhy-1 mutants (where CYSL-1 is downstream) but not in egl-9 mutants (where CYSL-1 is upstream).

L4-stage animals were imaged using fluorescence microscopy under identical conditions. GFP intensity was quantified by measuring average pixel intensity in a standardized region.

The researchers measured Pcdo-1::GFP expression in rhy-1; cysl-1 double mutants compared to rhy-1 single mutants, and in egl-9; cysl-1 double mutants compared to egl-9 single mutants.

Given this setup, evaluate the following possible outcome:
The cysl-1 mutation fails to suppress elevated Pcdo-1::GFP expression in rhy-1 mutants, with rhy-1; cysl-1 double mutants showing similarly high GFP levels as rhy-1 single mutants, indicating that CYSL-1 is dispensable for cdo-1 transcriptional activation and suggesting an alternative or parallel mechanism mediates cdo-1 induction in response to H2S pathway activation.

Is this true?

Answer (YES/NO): NO